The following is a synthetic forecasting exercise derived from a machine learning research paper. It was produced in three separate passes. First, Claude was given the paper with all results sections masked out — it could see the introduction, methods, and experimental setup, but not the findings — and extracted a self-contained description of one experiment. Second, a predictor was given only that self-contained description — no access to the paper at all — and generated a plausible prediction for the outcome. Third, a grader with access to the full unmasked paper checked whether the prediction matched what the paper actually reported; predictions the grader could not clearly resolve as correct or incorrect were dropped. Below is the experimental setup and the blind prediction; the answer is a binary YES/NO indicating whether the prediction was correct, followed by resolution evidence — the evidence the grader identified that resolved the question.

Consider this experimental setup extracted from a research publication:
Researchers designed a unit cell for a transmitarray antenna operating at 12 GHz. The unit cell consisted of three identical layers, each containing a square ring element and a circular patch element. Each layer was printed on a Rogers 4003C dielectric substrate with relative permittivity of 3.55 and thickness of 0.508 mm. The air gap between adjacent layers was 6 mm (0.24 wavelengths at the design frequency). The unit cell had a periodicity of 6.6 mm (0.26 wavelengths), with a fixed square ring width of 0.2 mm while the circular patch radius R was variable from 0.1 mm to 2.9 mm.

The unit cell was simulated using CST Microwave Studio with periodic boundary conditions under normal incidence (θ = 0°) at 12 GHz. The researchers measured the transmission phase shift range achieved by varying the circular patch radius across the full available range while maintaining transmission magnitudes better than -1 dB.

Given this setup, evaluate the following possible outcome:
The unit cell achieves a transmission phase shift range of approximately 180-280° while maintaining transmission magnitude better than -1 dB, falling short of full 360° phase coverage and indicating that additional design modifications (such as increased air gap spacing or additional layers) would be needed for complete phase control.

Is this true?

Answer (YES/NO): YES